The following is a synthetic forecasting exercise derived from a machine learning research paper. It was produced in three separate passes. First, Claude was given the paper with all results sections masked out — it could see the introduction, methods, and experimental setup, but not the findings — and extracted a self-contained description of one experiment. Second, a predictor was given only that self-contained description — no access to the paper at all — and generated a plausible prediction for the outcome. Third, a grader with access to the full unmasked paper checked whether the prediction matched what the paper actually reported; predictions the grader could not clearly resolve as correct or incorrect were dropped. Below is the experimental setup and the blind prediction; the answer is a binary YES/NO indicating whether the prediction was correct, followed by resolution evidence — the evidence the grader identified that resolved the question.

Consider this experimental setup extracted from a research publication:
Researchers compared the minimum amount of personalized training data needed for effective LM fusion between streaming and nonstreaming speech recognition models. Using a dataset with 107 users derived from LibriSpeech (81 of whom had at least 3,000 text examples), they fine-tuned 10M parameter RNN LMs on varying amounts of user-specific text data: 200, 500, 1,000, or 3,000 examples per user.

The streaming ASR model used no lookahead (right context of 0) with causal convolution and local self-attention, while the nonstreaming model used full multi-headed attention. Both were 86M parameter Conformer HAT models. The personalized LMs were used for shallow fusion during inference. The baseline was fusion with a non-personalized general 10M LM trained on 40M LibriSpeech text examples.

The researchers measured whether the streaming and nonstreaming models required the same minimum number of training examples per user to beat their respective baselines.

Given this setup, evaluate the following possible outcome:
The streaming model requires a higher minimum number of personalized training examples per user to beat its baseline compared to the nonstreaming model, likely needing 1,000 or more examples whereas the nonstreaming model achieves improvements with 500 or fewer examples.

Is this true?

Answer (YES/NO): NO